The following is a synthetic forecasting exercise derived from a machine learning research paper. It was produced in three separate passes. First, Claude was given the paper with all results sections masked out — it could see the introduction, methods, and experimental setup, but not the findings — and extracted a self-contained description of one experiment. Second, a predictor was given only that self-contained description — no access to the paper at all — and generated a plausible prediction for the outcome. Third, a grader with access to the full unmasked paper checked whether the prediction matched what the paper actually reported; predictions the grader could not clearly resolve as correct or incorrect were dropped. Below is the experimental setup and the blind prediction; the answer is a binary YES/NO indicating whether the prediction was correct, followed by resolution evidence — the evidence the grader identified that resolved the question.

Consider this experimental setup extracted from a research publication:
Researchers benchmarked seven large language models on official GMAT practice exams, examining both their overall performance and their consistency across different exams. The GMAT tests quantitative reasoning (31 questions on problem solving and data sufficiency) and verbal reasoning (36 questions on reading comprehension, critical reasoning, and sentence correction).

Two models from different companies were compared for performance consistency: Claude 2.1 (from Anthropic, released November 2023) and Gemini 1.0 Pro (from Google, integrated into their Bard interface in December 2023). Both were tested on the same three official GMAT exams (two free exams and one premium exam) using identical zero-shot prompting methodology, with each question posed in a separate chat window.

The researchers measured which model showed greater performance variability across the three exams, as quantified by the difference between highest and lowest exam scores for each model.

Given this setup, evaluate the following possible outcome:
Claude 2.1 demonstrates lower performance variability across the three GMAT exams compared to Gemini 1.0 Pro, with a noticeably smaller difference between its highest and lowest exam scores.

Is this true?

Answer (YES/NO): YES